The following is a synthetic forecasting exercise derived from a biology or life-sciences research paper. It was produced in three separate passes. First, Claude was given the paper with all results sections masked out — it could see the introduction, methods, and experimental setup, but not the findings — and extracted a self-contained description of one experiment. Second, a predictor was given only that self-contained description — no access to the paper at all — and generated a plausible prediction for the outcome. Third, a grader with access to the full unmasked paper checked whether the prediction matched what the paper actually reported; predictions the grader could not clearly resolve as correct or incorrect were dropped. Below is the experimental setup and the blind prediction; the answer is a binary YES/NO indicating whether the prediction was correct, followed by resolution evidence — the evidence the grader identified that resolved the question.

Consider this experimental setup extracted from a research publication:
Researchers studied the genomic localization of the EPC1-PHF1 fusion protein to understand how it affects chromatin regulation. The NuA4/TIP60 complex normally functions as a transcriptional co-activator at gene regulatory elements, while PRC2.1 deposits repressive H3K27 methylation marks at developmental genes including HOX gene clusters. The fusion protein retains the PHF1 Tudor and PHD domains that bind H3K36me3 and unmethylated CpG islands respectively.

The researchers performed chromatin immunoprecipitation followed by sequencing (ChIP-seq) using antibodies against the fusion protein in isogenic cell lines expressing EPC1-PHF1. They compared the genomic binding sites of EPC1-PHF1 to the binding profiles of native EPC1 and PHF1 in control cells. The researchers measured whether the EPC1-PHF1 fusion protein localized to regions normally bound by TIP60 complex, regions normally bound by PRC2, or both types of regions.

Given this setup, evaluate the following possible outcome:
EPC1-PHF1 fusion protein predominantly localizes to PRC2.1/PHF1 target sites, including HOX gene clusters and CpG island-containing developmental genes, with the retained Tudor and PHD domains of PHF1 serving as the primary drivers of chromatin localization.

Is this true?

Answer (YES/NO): NO